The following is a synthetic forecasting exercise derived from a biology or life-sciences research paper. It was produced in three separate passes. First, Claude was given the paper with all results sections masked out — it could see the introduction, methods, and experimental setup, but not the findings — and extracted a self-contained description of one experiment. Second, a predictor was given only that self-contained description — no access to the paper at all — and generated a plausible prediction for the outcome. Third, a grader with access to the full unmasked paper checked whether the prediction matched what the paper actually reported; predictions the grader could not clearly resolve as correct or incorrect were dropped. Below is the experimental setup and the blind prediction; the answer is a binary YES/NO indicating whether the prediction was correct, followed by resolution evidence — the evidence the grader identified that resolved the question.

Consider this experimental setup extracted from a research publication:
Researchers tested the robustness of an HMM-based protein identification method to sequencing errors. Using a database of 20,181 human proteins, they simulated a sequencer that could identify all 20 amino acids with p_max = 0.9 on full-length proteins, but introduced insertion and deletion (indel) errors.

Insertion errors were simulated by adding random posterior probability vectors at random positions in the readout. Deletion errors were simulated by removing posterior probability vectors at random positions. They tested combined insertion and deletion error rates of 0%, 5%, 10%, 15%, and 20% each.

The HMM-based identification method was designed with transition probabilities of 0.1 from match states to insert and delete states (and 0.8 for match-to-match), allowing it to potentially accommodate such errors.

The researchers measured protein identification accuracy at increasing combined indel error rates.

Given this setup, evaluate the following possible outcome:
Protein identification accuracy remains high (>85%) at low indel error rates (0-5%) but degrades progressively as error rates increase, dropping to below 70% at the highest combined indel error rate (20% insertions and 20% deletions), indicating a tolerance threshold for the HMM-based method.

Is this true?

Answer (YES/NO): NO